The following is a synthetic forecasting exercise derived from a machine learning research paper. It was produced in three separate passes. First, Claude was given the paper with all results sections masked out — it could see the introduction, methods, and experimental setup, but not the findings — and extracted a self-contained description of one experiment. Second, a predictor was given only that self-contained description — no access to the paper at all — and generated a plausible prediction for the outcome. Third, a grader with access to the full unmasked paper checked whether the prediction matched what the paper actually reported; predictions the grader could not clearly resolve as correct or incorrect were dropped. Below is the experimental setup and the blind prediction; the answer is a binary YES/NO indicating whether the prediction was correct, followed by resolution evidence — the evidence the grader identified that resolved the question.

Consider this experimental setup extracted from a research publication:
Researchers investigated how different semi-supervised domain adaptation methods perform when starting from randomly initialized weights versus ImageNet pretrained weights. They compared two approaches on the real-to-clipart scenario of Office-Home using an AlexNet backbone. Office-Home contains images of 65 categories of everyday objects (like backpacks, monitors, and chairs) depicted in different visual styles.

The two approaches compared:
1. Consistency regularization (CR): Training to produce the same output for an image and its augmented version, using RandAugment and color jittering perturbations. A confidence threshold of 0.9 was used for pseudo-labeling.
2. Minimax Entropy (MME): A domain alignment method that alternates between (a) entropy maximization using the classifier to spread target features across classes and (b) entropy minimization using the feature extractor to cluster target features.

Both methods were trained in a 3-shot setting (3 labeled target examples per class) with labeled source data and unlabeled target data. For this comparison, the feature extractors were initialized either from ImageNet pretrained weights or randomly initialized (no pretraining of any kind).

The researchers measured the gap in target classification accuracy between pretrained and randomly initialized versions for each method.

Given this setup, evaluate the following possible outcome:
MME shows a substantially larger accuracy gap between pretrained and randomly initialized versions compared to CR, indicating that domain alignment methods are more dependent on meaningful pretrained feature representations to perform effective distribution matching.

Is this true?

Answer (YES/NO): YES